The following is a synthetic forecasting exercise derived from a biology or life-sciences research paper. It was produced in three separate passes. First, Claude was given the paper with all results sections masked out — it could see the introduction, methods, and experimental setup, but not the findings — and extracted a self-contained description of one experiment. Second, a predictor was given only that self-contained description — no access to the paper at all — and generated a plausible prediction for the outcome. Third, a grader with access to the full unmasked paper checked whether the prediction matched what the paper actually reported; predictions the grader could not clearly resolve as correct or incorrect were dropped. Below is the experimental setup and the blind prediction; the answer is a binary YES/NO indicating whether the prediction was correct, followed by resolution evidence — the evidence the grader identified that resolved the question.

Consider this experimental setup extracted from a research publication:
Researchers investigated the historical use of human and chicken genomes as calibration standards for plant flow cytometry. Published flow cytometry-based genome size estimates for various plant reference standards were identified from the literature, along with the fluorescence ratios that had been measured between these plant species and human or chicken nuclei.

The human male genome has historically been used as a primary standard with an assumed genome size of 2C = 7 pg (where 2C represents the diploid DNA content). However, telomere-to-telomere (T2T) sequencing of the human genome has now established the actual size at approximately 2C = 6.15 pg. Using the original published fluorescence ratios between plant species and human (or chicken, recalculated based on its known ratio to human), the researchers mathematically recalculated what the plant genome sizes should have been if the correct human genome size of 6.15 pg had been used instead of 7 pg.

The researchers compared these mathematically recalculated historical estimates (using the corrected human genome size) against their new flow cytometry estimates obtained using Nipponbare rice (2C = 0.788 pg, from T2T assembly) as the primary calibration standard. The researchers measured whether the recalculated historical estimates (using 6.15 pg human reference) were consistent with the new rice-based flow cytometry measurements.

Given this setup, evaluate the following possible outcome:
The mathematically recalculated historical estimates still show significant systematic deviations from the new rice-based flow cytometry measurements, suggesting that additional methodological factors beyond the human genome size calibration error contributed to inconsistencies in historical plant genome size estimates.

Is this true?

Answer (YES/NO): NO